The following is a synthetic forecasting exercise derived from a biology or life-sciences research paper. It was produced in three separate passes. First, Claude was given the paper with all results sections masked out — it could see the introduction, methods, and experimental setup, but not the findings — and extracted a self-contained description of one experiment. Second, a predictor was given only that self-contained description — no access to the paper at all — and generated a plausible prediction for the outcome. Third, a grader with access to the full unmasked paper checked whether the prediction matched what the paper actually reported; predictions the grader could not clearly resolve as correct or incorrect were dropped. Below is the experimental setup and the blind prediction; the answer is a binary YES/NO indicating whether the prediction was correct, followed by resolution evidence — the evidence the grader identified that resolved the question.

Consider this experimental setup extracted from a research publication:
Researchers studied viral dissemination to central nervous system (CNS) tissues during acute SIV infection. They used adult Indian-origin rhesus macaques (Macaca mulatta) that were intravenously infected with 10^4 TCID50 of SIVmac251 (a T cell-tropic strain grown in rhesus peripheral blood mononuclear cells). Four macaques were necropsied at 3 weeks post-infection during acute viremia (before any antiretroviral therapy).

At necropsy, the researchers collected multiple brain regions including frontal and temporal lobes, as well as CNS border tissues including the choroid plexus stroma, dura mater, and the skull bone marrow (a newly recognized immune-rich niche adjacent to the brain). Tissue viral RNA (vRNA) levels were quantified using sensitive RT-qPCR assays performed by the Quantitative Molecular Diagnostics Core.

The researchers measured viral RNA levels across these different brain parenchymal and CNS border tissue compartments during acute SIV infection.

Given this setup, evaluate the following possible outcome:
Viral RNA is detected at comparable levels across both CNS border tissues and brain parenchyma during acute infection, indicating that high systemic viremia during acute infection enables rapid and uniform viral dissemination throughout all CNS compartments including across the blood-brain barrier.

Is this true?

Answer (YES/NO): NO